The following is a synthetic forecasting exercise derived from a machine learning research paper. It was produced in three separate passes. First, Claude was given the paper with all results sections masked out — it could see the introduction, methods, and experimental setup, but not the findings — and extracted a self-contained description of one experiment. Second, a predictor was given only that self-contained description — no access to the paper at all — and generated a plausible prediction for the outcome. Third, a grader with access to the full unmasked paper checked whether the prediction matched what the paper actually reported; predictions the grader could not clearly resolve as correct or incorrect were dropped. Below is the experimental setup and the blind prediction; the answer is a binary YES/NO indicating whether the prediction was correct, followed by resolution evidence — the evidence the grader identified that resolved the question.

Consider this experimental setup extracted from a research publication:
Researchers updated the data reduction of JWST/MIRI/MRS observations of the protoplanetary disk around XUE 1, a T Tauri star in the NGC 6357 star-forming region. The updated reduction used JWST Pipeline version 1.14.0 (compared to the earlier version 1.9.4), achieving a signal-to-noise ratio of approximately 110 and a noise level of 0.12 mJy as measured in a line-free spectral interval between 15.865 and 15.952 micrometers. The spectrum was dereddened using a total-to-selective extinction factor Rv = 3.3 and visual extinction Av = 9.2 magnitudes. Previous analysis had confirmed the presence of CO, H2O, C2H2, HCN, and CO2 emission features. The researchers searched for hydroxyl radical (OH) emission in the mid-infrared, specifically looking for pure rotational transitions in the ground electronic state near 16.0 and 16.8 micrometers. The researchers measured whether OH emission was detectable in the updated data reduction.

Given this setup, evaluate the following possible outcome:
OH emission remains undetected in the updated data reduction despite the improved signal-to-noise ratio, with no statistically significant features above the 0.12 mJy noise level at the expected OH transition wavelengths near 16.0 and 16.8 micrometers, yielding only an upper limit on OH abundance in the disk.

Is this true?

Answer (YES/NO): NO